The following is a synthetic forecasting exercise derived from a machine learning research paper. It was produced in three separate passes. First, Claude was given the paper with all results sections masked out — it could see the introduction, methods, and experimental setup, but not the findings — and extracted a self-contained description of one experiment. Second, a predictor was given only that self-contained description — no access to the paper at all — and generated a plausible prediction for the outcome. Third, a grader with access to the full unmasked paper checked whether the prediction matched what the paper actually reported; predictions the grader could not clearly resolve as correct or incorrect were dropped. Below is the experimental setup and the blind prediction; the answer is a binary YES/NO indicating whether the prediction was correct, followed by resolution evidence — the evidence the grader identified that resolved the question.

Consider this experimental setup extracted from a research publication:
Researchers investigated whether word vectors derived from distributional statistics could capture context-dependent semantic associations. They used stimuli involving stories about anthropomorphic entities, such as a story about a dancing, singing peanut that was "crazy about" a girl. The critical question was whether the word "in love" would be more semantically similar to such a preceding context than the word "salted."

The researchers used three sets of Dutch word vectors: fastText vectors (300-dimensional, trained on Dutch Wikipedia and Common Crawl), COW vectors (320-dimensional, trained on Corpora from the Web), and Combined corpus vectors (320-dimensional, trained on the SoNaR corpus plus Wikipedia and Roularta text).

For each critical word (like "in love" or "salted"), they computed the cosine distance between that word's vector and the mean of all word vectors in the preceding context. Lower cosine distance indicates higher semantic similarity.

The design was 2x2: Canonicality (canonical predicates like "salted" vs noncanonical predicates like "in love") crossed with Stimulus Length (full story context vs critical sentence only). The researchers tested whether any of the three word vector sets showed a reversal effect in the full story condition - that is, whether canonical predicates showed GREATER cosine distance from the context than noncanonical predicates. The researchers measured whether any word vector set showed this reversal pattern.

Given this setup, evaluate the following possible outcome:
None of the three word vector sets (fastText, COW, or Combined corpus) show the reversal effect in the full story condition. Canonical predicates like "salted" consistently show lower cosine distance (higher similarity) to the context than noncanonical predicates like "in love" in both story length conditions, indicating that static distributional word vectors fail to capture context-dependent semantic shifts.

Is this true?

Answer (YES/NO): NO